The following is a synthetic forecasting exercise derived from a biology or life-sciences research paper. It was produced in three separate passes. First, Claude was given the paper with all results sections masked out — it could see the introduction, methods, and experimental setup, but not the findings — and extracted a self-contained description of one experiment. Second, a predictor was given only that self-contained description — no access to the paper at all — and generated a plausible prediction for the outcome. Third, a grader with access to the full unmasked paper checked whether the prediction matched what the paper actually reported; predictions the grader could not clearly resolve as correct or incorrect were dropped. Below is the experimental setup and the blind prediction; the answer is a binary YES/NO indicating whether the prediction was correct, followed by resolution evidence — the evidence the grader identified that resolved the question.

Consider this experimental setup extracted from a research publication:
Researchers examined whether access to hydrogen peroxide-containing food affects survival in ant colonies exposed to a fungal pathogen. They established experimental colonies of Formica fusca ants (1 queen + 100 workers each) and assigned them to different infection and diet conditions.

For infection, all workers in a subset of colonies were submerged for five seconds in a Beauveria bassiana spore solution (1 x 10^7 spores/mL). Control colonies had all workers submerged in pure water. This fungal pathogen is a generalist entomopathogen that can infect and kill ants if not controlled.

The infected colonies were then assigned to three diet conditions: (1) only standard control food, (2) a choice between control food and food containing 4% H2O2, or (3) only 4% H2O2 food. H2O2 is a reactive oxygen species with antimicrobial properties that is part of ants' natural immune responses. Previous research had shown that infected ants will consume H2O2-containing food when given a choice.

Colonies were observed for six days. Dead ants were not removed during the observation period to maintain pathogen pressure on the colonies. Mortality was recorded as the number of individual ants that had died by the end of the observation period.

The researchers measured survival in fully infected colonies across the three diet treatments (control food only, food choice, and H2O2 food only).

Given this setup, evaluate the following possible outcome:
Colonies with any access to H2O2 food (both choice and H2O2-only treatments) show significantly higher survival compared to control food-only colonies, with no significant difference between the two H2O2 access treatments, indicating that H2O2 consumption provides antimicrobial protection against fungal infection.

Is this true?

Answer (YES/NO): NO